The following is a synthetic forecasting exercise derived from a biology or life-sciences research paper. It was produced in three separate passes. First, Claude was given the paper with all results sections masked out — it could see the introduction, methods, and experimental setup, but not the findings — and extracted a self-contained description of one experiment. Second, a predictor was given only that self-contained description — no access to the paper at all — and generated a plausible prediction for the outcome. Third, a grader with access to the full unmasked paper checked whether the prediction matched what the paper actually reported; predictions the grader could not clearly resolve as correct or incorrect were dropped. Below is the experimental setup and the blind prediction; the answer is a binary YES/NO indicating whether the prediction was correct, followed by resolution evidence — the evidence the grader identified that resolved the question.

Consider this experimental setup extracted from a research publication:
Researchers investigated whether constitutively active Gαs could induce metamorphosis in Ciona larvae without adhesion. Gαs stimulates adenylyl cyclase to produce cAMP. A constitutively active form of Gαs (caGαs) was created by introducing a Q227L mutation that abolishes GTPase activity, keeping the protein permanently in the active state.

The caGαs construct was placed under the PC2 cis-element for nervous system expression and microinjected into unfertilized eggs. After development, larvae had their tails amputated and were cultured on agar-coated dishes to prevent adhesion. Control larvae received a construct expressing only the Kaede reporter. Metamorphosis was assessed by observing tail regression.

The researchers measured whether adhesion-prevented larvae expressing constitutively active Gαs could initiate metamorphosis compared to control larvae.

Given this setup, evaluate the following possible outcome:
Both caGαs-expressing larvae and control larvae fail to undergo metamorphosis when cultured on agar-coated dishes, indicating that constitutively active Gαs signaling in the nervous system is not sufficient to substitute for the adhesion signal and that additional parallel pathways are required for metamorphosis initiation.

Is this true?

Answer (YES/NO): NO